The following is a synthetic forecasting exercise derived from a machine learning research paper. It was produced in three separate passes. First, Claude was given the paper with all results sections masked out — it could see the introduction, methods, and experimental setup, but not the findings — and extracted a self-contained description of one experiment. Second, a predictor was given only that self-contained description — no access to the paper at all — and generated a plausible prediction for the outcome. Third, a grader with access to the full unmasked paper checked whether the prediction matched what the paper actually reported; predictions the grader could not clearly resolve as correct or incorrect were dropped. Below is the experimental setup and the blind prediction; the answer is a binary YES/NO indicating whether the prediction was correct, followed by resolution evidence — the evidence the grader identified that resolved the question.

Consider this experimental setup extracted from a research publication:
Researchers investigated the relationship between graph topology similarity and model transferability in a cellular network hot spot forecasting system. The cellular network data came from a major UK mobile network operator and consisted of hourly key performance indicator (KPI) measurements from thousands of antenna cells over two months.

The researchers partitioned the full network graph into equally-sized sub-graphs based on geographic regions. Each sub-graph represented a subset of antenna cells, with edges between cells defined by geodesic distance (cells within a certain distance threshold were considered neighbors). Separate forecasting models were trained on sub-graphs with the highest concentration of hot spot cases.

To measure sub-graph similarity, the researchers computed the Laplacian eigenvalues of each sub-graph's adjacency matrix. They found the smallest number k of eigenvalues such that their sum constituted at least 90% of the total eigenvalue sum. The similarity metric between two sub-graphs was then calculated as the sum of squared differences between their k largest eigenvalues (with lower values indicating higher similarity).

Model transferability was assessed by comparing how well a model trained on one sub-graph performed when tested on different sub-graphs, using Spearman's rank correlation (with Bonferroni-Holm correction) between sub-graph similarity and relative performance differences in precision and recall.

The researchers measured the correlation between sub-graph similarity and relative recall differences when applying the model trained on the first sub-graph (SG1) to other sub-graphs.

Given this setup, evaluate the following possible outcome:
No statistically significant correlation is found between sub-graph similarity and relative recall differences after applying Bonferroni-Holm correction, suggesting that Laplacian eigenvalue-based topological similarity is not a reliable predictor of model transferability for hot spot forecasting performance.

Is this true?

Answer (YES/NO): NO